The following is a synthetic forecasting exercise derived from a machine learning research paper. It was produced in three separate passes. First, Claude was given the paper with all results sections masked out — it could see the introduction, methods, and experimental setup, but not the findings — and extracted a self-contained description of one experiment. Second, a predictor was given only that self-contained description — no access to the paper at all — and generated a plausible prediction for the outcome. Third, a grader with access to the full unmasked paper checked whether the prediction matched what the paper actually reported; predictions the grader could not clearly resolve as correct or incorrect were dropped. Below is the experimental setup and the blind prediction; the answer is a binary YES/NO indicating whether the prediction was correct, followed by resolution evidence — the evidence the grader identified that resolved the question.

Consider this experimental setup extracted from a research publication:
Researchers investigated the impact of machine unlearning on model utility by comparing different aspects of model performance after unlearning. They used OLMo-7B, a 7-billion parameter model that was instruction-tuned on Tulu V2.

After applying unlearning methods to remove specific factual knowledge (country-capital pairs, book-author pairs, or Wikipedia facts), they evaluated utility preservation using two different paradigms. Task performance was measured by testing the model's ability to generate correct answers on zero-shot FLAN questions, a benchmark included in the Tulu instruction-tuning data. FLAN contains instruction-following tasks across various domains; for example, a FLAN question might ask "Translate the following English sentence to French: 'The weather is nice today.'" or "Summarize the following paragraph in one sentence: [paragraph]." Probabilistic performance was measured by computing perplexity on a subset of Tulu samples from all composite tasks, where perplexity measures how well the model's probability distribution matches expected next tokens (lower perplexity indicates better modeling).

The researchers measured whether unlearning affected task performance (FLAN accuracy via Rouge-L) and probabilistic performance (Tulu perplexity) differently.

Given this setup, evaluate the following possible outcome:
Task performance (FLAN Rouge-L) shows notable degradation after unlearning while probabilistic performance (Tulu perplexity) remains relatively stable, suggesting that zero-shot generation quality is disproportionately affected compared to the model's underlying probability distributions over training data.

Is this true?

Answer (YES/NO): YES